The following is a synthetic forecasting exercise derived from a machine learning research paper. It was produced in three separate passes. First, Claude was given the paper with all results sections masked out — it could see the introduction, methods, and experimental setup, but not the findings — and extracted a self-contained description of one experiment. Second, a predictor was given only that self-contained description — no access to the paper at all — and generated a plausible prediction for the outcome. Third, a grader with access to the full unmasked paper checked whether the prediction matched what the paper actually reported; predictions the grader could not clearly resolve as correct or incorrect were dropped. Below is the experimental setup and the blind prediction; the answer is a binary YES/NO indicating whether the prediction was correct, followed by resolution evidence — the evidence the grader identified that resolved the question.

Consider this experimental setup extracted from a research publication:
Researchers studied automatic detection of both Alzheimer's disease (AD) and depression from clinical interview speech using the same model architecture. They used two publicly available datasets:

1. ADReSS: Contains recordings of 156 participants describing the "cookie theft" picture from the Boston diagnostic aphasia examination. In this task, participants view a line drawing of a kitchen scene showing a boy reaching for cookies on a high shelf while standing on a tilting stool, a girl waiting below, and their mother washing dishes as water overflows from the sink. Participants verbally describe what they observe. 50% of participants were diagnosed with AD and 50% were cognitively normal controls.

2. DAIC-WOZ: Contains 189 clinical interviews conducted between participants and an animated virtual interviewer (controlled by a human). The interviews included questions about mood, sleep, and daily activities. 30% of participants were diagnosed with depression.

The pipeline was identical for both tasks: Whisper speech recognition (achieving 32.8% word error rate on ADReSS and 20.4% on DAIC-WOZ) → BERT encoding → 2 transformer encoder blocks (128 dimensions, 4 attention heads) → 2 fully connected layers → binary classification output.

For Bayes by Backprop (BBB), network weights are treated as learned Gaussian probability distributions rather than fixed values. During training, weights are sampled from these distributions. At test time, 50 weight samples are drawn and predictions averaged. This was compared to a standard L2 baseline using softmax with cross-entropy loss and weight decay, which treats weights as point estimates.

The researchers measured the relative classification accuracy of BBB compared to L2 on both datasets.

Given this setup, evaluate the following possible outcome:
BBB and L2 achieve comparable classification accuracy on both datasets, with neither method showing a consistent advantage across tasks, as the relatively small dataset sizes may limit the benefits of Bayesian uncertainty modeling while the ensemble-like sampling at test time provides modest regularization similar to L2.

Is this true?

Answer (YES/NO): NO